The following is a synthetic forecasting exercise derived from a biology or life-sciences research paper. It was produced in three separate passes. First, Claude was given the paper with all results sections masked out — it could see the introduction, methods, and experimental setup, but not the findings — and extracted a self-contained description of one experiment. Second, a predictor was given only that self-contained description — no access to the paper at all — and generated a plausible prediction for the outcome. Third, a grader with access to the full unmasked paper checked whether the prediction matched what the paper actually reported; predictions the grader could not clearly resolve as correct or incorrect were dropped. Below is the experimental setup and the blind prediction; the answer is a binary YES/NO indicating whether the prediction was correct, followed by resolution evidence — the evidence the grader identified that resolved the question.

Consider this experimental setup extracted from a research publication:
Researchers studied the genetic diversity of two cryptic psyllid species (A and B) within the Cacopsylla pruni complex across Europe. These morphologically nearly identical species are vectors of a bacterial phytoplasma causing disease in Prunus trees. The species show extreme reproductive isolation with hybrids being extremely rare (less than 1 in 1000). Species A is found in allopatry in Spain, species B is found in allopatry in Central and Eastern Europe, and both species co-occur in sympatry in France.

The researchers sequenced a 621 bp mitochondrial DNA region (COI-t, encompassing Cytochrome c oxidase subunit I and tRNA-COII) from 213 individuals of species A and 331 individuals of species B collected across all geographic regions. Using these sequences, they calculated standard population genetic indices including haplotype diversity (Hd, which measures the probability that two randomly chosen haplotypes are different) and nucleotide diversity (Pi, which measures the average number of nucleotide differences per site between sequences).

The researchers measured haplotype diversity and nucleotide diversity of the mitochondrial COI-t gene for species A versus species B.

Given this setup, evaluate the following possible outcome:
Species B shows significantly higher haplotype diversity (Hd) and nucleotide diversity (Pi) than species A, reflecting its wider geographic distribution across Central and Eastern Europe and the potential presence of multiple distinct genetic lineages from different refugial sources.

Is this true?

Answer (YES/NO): NO